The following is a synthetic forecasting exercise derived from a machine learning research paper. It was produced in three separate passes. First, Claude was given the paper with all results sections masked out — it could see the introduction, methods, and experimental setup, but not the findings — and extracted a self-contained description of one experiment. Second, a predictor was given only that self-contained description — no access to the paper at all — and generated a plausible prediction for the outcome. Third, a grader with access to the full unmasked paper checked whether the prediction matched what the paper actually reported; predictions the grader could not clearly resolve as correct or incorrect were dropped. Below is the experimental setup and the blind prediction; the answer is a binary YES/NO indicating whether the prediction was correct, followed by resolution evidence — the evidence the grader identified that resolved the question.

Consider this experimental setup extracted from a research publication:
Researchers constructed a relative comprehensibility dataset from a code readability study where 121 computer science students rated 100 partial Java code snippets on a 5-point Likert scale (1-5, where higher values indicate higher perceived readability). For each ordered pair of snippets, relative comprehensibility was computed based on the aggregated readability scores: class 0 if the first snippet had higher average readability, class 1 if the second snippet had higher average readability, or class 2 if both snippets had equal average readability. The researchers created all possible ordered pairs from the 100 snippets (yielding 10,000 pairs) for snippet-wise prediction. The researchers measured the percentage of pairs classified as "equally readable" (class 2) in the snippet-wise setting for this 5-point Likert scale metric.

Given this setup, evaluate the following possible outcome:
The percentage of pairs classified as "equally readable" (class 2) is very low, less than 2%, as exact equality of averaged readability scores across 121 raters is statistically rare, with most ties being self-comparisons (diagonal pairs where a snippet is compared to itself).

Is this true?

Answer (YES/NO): YES